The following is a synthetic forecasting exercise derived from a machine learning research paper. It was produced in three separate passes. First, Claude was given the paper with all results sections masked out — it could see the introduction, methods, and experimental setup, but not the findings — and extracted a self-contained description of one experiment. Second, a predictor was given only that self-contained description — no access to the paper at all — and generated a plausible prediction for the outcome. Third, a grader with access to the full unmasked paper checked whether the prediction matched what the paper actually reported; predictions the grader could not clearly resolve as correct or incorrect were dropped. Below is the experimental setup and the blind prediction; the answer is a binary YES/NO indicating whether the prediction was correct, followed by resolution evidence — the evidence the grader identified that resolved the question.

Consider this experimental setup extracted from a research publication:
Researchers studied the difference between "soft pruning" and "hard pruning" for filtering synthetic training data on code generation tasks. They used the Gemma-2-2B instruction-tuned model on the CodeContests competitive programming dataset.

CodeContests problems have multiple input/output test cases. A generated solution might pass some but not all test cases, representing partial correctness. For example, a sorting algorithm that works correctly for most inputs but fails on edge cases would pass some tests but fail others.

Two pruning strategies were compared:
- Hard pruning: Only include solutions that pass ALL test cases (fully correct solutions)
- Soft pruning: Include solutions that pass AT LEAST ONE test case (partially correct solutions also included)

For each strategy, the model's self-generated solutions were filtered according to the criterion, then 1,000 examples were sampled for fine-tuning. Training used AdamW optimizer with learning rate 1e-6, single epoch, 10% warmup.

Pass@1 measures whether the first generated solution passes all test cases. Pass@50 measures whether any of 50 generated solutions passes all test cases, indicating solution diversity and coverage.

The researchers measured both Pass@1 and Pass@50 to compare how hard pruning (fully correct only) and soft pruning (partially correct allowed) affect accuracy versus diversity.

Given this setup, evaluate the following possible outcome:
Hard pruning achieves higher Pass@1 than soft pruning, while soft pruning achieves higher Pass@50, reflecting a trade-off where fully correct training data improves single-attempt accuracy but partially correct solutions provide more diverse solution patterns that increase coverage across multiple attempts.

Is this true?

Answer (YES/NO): YES